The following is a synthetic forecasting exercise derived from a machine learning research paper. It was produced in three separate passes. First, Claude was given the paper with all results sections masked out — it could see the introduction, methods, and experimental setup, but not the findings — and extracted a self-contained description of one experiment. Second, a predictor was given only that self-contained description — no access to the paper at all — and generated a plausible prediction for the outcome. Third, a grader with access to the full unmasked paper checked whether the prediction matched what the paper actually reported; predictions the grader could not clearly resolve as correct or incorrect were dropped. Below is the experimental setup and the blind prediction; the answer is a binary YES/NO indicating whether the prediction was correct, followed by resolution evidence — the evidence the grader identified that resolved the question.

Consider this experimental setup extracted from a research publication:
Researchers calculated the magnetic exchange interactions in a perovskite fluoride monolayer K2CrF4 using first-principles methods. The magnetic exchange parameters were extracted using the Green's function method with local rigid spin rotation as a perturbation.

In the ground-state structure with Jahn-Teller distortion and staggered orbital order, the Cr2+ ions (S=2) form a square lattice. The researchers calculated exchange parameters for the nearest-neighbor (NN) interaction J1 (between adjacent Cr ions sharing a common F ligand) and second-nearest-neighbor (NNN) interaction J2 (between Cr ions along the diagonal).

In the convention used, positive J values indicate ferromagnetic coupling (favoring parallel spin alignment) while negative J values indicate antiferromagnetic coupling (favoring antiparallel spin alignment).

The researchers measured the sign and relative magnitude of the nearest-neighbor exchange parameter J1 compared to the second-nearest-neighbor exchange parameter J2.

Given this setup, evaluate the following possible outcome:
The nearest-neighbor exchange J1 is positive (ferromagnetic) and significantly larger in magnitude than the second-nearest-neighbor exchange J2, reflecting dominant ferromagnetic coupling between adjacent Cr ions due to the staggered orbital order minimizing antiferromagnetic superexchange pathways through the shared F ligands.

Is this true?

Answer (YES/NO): YES